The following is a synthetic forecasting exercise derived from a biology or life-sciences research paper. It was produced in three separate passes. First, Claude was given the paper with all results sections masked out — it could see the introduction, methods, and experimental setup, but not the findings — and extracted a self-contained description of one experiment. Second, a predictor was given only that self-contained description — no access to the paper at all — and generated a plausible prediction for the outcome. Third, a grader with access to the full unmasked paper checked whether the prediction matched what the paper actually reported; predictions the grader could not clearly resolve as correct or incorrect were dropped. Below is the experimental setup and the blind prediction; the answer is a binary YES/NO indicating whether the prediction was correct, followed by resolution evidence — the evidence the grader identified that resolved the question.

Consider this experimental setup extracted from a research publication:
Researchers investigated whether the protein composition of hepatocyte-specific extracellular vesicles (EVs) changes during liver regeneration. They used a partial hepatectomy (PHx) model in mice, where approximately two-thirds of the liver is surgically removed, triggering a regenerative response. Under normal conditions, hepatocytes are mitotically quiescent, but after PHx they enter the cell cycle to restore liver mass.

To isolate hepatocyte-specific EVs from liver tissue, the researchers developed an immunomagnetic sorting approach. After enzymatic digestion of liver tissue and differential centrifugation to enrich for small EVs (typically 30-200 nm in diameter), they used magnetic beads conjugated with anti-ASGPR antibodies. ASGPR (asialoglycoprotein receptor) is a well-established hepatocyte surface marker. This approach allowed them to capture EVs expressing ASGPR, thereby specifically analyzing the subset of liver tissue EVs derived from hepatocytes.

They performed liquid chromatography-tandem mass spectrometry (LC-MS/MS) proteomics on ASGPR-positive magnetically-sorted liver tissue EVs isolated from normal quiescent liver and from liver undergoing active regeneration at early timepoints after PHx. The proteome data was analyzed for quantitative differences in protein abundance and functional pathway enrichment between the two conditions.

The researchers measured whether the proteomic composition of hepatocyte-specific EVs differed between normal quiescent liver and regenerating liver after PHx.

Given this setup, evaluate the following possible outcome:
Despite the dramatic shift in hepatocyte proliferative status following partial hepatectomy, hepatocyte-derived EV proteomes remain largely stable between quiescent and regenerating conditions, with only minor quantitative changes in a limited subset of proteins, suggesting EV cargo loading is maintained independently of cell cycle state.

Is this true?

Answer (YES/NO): NO